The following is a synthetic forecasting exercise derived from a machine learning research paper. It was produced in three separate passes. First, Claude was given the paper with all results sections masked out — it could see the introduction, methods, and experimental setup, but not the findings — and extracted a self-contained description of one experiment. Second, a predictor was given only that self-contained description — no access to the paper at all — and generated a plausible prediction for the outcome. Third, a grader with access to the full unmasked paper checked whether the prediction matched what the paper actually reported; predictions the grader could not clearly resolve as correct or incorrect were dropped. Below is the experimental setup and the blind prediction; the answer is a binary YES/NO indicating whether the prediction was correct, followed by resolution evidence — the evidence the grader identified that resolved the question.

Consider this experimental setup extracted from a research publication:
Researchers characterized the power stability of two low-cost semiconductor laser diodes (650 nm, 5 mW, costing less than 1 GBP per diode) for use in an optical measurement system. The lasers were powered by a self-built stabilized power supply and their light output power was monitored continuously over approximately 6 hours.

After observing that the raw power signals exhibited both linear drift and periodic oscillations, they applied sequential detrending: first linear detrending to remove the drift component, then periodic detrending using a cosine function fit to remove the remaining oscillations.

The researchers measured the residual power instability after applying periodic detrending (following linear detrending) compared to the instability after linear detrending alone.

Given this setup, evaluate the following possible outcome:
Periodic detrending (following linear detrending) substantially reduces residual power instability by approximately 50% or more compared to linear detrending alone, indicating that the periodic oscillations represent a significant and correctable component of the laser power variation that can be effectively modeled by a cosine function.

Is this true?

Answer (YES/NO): YES